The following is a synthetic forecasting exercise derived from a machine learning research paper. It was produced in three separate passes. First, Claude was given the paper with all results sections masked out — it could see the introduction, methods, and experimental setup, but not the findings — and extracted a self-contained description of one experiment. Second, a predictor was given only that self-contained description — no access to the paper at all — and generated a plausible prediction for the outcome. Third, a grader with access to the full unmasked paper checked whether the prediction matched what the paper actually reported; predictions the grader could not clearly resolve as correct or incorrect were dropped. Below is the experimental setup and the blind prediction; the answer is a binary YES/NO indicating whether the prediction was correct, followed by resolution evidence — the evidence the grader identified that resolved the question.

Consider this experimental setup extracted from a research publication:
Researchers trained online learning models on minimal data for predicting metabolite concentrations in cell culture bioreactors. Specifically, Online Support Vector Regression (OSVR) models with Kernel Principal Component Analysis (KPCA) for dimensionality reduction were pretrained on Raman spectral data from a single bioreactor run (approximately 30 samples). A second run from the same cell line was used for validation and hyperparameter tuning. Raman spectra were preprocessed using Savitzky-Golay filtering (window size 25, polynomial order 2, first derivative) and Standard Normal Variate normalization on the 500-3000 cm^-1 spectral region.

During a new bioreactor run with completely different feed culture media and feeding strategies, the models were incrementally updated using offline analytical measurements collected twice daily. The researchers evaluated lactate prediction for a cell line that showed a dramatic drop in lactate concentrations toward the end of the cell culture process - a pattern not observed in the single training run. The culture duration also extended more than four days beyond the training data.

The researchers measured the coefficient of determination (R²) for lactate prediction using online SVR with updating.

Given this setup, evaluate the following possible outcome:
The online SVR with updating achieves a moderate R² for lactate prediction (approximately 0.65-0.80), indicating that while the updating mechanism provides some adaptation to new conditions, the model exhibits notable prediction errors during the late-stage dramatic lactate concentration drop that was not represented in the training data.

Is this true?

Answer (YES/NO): NO